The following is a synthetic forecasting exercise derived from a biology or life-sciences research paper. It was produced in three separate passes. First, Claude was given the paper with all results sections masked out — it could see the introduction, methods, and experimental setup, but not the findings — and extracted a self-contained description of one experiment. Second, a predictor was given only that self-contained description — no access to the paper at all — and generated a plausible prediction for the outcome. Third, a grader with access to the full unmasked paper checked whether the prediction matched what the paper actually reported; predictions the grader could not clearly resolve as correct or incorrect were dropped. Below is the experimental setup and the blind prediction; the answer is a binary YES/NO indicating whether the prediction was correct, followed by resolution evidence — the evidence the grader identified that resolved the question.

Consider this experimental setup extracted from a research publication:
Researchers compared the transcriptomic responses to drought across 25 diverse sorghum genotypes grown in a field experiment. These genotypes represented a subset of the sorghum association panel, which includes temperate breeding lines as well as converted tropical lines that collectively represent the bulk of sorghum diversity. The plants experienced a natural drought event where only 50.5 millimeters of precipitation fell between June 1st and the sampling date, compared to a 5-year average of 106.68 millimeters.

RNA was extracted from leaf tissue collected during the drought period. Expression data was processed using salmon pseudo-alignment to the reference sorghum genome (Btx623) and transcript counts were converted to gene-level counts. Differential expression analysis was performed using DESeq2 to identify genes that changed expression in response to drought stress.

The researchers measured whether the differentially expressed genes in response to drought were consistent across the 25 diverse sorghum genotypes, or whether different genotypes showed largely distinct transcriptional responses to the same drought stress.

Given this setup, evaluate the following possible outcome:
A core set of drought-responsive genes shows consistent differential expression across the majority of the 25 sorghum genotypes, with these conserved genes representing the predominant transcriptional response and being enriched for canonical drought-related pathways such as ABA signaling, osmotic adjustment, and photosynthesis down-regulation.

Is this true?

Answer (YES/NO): NO